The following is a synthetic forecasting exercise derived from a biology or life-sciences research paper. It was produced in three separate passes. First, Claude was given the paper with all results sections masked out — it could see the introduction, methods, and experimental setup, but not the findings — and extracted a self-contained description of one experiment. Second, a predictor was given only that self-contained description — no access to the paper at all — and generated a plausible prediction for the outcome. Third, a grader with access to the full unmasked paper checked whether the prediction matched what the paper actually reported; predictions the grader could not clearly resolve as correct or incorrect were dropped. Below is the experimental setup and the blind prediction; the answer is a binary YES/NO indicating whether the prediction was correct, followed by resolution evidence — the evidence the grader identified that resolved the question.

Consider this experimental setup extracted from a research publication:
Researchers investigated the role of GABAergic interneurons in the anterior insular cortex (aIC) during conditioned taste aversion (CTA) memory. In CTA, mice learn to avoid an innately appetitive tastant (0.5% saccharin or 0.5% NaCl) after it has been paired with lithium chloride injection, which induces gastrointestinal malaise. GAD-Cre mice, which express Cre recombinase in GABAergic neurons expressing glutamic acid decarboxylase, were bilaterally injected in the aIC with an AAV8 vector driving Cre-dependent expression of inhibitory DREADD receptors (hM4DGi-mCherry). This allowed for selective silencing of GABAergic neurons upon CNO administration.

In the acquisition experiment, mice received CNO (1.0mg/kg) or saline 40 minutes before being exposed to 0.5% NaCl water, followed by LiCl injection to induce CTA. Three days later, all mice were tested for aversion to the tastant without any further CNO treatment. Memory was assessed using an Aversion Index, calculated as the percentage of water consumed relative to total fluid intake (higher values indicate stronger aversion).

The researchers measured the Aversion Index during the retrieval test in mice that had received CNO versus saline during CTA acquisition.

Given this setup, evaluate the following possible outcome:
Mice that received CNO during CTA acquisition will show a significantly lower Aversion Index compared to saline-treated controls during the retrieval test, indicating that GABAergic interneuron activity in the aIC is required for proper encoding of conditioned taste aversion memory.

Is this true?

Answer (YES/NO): NO